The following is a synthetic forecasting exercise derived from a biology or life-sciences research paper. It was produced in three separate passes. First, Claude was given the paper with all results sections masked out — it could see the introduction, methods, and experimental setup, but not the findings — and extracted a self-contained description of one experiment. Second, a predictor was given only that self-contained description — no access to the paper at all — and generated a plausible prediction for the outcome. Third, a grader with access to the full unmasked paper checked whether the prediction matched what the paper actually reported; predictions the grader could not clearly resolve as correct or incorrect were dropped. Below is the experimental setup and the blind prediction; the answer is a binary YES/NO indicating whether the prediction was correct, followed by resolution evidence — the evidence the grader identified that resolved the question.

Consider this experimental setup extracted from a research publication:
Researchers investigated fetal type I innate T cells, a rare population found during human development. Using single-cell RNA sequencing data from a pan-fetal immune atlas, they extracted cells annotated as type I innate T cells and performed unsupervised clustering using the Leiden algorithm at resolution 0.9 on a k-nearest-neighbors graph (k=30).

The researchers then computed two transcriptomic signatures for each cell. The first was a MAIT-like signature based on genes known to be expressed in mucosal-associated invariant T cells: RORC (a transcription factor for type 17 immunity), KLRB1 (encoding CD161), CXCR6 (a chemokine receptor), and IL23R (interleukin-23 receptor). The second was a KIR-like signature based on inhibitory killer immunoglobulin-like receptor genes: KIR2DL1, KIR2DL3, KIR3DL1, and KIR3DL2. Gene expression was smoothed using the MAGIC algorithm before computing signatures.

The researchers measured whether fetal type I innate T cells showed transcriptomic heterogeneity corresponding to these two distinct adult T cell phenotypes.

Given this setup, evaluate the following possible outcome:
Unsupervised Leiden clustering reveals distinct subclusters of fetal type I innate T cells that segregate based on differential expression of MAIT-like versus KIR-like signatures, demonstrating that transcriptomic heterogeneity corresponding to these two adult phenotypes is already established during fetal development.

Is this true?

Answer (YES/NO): YES